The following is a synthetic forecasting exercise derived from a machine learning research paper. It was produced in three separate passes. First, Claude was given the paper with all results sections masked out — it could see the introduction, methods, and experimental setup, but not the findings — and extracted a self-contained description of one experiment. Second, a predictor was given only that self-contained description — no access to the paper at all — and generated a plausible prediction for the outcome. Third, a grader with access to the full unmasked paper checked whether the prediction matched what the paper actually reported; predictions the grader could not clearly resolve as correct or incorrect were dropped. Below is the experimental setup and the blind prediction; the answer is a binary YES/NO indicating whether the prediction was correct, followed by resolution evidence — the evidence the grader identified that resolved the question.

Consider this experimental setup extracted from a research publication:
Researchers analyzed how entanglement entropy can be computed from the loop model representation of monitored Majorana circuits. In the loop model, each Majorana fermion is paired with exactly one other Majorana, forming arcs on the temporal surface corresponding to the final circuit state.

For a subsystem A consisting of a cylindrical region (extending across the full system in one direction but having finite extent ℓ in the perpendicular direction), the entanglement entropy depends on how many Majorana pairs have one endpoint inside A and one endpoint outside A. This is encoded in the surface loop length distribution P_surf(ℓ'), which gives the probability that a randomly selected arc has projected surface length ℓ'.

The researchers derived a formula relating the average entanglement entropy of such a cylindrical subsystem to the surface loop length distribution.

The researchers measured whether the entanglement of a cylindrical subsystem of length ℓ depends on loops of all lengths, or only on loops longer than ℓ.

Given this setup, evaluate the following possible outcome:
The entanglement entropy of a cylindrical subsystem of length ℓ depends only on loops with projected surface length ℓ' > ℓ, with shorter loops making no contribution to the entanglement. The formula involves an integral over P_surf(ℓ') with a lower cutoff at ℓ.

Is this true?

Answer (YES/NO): NO